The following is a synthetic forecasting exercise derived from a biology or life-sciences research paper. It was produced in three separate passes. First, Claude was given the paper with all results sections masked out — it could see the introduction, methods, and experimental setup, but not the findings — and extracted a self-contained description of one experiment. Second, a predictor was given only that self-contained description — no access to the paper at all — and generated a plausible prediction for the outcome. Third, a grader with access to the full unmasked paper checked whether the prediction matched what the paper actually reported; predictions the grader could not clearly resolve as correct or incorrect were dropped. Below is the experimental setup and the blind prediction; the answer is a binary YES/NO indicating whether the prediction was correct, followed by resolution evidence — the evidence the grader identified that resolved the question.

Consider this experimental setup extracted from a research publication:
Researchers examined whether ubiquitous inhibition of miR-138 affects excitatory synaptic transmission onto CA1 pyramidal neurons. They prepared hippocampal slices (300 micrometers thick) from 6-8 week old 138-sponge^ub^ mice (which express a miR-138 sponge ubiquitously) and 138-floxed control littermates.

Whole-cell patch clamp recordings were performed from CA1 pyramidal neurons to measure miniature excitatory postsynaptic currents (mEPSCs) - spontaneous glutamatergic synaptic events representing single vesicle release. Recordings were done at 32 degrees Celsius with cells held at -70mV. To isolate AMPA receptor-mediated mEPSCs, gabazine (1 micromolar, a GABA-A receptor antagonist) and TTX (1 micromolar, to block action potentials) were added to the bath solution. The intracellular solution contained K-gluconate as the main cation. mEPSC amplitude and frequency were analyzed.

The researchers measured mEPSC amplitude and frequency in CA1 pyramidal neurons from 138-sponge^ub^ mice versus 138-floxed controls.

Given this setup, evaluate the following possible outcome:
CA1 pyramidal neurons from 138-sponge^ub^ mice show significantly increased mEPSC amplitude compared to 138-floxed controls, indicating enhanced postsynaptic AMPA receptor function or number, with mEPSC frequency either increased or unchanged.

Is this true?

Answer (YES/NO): NO